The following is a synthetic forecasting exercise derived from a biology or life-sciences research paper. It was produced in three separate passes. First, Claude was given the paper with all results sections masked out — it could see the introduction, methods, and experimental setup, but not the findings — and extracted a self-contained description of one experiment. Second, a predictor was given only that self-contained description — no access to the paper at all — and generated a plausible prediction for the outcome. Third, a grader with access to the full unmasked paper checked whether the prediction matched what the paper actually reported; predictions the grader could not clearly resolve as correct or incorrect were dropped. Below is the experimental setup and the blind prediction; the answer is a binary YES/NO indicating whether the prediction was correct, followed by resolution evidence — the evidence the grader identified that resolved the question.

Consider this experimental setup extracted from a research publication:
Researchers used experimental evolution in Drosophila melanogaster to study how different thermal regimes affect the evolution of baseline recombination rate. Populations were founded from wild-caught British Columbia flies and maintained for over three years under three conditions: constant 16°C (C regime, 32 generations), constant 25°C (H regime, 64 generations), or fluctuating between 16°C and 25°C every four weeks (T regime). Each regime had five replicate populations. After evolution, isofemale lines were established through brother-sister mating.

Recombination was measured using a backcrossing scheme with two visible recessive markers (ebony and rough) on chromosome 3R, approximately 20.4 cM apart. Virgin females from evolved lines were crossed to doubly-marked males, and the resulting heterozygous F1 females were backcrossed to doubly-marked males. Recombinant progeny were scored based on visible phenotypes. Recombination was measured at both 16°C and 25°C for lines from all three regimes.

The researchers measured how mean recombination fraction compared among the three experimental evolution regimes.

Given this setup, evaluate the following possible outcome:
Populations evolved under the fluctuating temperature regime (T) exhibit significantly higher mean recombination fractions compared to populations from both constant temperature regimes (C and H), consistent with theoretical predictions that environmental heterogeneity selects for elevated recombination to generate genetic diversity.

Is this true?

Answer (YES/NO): NO